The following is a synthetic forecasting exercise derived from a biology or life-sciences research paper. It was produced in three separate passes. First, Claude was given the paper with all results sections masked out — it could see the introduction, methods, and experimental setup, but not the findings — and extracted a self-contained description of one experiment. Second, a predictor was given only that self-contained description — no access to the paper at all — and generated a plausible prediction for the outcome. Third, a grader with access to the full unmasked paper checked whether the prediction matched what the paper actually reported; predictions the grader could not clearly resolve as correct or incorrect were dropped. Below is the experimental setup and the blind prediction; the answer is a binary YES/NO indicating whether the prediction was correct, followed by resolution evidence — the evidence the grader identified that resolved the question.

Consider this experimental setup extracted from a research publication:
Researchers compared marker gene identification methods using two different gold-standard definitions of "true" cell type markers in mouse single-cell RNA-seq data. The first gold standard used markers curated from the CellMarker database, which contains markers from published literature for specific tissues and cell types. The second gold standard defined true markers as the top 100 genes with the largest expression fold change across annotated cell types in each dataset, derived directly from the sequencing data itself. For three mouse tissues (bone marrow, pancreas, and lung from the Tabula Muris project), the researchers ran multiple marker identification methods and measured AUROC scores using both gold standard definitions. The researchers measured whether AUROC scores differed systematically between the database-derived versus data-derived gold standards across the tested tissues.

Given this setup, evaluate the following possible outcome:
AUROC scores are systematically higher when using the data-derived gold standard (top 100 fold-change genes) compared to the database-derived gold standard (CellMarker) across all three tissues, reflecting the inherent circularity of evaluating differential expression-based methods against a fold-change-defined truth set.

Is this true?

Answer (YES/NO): YES